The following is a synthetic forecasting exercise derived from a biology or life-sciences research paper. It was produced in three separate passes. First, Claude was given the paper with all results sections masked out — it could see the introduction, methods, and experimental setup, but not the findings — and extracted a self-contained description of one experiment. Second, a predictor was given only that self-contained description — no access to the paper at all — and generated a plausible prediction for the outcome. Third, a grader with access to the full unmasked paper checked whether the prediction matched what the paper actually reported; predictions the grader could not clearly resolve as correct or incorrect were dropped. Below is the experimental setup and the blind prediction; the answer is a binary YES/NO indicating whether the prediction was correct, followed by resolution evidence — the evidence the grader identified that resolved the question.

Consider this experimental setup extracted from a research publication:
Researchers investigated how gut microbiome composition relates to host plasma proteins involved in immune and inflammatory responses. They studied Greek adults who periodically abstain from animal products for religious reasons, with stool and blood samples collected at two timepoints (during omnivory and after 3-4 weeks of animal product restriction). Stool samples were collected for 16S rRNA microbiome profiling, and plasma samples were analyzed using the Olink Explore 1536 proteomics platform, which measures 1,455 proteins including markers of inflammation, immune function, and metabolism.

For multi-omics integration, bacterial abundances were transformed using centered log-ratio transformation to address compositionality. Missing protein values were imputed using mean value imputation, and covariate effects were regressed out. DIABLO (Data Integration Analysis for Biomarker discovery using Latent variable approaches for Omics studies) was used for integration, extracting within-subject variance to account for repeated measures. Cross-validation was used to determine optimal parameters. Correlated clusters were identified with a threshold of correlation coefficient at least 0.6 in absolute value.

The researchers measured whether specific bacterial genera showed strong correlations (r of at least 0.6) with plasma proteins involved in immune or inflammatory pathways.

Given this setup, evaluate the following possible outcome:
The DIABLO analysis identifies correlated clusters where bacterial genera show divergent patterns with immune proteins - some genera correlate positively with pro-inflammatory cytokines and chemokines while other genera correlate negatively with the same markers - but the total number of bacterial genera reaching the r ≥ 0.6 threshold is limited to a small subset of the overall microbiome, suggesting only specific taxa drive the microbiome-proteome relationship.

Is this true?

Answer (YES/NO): NO